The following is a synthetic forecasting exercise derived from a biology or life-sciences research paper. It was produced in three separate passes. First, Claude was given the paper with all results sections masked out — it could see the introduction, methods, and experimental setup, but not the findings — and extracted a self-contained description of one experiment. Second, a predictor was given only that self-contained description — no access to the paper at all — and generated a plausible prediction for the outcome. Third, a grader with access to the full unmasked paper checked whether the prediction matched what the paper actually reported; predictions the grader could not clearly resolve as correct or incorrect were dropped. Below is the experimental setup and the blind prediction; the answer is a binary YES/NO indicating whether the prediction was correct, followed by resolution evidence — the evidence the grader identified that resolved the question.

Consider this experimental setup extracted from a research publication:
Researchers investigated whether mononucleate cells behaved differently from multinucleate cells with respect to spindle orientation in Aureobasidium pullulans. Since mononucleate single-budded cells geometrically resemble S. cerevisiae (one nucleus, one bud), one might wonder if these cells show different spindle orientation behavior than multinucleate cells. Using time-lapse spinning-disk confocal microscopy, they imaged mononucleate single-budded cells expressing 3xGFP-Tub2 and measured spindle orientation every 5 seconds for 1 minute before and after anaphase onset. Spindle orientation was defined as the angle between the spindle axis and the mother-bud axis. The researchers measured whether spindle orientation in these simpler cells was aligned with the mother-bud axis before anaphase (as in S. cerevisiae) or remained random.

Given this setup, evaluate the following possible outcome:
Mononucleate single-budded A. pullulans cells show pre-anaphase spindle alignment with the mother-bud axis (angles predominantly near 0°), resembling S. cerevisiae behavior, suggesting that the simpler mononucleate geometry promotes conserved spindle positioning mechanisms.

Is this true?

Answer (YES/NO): NO